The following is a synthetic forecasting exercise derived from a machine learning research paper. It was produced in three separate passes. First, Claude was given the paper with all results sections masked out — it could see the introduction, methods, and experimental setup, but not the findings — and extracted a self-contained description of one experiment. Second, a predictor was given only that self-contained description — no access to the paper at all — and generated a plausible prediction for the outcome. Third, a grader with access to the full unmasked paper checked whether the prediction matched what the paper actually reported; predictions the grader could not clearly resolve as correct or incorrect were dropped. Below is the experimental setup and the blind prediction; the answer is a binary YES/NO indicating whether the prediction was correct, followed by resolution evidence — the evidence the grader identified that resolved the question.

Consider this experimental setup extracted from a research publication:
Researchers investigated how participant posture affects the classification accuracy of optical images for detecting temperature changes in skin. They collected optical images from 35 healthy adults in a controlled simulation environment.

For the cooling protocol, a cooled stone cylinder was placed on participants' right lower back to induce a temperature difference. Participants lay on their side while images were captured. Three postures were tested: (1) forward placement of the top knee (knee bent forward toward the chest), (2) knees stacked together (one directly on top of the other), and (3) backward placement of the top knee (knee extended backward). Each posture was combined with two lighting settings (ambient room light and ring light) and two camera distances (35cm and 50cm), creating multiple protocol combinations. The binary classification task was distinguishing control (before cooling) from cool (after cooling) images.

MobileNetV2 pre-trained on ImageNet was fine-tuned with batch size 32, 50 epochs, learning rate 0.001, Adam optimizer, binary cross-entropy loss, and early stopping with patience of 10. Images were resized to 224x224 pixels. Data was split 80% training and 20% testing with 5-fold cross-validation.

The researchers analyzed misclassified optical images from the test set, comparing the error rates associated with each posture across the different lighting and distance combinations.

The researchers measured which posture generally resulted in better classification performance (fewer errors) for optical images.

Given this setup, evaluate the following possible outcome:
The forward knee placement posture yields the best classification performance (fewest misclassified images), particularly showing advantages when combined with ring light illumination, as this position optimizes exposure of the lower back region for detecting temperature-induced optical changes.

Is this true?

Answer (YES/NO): NO